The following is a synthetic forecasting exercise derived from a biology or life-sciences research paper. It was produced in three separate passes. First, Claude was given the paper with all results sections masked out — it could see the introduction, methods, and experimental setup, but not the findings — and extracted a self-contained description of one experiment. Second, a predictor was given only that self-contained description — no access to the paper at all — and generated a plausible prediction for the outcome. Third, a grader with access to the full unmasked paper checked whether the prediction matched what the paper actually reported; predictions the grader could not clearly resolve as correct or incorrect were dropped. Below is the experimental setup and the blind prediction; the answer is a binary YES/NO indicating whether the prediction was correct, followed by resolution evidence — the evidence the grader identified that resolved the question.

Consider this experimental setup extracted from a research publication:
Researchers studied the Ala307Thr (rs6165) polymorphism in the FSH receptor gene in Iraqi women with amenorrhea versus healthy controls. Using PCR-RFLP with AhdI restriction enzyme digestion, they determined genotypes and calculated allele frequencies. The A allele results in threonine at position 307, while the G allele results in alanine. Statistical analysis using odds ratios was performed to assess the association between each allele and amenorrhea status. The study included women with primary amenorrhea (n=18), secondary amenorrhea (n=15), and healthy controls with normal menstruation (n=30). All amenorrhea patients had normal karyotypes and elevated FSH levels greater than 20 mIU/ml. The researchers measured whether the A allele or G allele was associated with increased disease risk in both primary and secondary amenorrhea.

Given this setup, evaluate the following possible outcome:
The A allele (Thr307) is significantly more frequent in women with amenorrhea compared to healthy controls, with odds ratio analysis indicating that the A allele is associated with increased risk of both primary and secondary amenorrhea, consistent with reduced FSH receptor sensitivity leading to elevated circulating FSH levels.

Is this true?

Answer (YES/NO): YES